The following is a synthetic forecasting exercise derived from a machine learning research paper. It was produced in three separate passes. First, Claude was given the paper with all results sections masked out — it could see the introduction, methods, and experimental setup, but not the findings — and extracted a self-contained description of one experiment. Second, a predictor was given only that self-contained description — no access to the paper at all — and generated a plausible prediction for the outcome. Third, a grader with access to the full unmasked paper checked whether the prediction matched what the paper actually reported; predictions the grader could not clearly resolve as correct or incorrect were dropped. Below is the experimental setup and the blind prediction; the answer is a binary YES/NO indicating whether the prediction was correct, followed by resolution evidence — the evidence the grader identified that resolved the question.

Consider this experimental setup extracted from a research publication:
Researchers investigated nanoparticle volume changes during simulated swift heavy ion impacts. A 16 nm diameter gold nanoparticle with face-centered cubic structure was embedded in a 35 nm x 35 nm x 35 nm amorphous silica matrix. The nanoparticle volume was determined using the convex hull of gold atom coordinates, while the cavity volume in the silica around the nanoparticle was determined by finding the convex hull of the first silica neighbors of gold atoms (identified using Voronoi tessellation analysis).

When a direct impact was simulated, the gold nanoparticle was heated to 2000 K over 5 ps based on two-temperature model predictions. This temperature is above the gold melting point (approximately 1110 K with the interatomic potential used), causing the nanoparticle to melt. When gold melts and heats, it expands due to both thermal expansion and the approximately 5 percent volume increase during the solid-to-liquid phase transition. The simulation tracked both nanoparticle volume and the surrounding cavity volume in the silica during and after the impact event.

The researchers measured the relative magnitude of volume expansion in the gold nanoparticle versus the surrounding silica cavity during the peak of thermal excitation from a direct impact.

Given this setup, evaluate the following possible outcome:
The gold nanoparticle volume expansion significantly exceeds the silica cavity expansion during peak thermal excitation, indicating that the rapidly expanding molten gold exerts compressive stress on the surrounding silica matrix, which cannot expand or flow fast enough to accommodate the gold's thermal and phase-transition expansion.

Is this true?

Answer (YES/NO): YES